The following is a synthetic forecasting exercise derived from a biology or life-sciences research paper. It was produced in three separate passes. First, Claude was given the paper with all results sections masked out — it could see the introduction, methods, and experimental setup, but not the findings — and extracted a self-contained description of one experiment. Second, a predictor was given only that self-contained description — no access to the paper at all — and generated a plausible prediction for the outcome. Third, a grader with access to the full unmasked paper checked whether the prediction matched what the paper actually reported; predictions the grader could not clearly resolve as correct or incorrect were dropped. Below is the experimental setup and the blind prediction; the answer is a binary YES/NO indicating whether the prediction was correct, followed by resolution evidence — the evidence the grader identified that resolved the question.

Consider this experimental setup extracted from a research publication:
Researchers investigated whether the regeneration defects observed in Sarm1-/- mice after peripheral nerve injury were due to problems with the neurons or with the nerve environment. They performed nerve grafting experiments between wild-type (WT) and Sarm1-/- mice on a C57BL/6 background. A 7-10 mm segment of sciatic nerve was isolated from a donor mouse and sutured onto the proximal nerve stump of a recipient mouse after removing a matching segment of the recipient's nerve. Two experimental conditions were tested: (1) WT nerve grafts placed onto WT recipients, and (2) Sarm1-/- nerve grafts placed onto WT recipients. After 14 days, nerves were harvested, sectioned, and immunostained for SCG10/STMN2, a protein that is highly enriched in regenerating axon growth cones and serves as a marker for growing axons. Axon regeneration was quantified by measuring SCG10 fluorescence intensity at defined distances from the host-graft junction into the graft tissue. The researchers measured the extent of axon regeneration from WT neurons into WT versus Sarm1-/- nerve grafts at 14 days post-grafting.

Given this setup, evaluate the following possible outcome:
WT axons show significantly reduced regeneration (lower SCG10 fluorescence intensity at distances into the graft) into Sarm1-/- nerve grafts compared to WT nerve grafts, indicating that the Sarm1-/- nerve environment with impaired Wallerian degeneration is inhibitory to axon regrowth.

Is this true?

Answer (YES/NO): YES